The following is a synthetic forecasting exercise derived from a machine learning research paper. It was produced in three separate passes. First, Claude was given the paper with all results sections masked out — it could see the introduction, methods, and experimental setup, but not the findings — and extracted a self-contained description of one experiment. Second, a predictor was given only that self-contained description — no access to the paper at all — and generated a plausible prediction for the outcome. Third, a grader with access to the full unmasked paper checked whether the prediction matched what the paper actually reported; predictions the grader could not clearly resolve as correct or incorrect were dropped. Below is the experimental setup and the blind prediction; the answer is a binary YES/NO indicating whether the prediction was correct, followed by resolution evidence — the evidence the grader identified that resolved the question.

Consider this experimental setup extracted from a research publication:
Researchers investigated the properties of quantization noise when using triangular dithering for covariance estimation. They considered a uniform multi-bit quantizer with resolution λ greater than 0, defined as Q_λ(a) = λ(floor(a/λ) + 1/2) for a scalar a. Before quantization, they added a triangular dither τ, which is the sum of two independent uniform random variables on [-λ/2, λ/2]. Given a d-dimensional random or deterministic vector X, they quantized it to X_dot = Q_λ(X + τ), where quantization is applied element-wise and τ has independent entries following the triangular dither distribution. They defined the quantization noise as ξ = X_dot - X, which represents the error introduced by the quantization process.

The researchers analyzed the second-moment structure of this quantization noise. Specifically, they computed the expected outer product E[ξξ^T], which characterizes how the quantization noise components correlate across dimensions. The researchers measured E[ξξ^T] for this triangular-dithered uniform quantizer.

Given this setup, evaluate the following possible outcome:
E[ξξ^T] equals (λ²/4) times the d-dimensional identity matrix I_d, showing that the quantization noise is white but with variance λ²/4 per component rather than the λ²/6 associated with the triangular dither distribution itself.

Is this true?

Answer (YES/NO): YES